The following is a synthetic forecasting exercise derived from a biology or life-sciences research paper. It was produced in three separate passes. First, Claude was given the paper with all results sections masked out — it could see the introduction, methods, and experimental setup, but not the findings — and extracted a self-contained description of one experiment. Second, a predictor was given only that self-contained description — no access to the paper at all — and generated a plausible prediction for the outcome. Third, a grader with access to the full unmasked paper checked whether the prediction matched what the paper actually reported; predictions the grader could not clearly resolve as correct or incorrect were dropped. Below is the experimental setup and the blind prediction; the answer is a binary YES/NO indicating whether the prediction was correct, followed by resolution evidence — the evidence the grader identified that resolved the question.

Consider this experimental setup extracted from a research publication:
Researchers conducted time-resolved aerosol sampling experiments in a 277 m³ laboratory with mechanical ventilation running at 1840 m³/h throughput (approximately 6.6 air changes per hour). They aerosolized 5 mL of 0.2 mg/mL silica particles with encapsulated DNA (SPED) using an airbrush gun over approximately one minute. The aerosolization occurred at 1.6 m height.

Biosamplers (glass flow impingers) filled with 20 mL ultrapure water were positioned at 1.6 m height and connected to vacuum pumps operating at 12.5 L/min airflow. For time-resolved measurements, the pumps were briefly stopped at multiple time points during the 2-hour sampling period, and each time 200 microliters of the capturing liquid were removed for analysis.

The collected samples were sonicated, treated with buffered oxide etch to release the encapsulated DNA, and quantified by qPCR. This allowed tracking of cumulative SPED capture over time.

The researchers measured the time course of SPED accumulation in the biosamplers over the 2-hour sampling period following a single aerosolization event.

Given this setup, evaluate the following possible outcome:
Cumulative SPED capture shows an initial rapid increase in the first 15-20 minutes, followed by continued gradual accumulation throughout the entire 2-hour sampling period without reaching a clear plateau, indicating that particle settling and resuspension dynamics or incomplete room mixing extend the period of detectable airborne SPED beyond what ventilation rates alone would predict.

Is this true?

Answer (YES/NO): NO